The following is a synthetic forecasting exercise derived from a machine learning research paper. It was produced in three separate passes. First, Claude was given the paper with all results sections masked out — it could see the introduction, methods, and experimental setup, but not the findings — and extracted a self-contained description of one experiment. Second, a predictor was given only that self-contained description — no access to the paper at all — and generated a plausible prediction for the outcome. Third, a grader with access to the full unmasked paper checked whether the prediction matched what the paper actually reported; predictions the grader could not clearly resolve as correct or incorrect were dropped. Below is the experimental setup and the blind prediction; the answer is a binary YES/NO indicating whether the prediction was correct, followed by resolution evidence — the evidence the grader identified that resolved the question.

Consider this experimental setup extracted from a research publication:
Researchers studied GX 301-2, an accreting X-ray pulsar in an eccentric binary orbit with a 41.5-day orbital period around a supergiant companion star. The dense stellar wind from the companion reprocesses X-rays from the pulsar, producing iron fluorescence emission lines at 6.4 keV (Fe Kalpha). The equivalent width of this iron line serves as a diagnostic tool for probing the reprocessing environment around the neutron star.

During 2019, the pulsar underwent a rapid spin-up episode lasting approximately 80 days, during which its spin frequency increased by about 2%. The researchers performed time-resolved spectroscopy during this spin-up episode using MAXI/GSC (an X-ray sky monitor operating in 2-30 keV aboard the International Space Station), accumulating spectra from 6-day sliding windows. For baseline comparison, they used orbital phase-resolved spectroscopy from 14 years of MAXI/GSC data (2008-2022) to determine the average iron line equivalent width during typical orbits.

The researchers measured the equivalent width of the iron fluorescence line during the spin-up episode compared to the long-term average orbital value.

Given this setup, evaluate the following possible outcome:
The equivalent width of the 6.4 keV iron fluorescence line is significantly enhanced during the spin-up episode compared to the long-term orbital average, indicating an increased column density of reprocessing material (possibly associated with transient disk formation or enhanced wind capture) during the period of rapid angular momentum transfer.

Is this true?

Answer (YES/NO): NO